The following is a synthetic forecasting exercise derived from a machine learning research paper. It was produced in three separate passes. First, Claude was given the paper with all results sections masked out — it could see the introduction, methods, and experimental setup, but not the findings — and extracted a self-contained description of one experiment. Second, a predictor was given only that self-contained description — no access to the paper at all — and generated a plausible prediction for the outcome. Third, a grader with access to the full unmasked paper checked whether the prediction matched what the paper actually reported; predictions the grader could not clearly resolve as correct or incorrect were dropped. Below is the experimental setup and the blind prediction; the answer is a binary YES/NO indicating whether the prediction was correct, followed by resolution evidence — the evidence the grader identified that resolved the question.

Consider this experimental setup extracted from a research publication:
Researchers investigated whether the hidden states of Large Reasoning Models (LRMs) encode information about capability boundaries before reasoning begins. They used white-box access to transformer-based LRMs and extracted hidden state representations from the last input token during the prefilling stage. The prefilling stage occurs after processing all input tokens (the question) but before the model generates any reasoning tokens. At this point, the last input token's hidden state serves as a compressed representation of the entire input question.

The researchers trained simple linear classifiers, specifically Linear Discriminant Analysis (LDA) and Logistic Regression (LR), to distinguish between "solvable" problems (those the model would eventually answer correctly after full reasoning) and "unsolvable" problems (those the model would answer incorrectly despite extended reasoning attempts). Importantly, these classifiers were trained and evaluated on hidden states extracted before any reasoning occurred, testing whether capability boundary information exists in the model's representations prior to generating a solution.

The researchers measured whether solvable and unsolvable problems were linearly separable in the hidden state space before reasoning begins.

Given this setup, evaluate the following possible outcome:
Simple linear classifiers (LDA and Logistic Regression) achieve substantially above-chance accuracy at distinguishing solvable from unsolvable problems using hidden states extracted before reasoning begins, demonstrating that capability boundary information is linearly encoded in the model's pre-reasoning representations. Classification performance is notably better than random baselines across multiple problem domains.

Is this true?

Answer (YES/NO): YES